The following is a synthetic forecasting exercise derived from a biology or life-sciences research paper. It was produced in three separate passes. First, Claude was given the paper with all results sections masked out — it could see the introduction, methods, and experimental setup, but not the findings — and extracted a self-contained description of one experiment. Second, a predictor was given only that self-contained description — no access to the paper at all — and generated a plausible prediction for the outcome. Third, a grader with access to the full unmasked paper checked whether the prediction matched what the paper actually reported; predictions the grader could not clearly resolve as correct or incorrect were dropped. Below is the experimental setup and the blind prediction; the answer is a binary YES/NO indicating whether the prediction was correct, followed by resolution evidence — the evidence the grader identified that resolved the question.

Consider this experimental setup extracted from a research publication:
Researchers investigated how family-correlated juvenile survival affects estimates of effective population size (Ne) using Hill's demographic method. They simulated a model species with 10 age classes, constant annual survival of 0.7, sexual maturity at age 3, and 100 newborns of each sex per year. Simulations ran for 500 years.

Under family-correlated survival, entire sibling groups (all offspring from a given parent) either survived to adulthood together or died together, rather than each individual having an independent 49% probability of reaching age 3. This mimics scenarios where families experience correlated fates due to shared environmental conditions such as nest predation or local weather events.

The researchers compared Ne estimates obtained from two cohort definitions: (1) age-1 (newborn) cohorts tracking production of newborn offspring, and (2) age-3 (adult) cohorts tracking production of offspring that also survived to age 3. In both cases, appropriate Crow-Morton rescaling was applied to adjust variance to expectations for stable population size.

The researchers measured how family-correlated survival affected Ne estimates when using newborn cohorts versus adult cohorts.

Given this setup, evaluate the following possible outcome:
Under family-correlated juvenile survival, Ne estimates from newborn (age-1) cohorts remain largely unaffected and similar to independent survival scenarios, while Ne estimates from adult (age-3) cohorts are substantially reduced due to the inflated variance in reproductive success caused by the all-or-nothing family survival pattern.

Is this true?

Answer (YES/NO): YES